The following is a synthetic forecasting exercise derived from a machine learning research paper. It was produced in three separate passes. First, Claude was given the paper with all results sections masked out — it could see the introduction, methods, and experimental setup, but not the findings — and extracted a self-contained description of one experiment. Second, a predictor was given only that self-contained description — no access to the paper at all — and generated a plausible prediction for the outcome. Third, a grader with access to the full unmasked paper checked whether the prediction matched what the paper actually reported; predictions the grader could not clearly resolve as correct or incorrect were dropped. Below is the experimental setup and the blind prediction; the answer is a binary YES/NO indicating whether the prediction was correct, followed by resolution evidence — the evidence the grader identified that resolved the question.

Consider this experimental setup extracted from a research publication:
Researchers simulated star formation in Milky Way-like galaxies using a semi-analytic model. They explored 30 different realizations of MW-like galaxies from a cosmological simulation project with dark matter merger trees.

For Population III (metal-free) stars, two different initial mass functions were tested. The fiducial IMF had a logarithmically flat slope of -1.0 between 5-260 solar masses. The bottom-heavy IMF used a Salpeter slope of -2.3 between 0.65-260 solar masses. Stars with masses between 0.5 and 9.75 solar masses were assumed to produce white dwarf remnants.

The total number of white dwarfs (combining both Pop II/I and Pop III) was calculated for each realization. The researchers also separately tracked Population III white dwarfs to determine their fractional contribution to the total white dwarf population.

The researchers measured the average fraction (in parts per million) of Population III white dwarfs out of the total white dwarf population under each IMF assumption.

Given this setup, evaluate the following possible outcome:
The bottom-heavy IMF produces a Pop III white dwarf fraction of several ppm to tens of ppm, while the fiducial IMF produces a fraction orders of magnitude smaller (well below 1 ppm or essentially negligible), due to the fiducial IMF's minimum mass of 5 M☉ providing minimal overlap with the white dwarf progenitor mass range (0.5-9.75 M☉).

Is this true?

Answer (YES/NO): NO